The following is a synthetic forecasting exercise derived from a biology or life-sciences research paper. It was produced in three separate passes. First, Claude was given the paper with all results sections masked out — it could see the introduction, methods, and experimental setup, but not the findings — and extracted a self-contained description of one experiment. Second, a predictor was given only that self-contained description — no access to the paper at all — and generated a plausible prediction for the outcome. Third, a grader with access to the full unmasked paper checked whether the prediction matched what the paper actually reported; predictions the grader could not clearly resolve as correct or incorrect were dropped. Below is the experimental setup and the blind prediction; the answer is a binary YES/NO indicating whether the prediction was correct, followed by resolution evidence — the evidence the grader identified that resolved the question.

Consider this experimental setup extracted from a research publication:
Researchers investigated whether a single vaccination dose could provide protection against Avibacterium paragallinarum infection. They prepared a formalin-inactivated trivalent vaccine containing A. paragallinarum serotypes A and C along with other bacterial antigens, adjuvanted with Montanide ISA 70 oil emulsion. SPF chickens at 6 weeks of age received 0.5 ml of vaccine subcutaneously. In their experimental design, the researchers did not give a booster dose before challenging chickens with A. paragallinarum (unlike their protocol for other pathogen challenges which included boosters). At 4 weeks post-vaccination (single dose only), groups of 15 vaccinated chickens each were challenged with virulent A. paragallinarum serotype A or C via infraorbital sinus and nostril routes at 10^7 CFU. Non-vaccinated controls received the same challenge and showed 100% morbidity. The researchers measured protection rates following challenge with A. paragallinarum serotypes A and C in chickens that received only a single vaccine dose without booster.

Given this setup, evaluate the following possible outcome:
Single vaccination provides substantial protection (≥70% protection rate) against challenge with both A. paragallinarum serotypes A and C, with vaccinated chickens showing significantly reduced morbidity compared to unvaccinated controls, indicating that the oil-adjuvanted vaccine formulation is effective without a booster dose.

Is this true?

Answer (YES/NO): YES